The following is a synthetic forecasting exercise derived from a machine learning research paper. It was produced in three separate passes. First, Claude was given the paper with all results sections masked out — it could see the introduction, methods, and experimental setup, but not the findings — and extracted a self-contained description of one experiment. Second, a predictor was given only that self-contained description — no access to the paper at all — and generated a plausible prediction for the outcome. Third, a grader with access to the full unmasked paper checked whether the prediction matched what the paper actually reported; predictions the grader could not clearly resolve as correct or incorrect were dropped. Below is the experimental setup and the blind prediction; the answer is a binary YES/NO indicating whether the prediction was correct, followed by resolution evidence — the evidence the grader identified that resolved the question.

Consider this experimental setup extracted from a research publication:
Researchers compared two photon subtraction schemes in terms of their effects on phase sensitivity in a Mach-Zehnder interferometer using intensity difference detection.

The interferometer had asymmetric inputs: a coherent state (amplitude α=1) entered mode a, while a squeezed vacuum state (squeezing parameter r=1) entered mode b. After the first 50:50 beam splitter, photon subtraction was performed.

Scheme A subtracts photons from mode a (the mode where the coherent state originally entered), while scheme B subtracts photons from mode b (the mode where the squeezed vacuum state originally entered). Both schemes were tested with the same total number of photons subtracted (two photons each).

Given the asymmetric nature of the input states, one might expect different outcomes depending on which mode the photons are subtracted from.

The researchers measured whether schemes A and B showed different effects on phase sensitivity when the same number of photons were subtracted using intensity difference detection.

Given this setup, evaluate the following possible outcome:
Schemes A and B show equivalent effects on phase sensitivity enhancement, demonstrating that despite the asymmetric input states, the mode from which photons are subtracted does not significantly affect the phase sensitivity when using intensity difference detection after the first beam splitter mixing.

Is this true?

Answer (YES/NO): YES